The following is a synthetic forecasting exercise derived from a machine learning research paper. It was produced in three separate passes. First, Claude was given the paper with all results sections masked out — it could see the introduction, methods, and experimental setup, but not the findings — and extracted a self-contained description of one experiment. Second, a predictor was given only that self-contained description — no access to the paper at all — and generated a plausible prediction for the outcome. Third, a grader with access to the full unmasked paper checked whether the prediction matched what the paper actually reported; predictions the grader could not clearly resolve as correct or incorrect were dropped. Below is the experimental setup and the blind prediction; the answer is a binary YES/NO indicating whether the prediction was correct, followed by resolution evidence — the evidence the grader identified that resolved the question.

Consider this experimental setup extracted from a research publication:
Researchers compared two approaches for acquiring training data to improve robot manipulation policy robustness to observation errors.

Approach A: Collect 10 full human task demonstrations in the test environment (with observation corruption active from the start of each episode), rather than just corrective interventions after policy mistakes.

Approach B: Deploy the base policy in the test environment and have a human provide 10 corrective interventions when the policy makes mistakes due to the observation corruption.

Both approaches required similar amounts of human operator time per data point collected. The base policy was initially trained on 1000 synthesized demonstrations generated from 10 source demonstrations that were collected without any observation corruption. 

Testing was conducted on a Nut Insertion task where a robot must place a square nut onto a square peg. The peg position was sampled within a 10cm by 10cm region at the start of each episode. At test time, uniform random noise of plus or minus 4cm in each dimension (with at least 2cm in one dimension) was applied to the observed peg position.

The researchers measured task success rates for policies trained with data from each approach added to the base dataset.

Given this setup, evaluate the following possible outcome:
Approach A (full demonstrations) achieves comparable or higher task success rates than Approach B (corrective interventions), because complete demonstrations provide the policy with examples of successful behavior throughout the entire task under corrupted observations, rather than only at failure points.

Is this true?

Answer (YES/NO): YES